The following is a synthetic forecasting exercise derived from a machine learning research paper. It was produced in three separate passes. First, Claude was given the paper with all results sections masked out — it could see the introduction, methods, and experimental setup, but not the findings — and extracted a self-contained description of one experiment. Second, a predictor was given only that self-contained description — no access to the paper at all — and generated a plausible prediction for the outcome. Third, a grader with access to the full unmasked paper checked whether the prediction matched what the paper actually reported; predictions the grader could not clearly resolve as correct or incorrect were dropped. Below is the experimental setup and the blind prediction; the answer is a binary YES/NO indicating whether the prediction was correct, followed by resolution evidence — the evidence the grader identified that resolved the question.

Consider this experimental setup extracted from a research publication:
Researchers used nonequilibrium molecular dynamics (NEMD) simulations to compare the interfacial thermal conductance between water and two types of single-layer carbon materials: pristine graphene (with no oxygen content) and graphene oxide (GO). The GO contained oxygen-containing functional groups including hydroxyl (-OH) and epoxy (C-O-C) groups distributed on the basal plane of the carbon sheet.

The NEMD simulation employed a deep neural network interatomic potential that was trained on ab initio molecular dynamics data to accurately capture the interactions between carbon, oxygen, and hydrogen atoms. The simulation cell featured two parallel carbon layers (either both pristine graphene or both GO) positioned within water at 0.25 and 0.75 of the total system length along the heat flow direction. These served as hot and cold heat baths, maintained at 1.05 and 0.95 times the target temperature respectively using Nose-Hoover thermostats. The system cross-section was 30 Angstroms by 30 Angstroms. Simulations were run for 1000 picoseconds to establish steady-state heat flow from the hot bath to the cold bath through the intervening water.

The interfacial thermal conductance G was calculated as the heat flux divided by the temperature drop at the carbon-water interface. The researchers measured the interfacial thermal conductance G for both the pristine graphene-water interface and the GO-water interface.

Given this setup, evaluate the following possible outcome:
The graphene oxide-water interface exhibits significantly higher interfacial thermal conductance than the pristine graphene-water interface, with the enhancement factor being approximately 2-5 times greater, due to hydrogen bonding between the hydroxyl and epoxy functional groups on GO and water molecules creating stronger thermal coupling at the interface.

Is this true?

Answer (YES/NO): NO